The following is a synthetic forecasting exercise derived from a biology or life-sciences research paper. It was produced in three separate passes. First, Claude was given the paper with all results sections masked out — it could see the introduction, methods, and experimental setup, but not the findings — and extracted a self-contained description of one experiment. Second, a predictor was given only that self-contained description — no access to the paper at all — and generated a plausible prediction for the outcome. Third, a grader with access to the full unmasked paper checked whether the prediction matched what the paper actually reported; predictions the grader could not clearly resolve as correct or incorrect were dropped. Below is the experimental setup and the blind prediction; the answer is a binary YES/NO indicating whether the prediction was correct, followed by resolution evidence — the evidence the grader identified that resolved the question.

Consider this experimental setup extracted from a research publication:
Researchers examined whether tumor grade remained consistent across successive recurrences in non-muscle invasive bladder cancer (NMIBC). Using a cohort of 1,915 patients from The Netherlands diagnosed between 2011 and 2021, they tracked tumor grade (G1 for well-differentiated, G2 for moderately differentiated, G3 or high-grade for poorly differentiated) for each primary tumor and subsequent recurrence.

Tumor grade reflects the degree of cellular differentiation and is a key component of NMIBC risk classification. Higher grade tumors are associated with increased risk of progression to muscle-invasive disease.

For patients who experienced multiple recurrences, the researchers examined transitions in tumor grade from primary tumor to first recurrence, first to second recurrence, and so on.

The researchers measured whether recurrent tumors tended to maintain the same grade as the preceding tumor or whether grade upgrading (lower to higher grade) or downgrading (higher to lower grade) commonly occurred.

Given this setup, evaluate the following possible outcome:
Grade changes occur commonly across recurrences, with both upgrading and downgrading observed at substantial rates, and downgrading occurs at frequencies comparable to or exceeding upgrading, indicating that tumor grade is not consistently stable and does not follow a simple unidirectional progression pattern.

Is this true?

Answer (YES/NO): NO